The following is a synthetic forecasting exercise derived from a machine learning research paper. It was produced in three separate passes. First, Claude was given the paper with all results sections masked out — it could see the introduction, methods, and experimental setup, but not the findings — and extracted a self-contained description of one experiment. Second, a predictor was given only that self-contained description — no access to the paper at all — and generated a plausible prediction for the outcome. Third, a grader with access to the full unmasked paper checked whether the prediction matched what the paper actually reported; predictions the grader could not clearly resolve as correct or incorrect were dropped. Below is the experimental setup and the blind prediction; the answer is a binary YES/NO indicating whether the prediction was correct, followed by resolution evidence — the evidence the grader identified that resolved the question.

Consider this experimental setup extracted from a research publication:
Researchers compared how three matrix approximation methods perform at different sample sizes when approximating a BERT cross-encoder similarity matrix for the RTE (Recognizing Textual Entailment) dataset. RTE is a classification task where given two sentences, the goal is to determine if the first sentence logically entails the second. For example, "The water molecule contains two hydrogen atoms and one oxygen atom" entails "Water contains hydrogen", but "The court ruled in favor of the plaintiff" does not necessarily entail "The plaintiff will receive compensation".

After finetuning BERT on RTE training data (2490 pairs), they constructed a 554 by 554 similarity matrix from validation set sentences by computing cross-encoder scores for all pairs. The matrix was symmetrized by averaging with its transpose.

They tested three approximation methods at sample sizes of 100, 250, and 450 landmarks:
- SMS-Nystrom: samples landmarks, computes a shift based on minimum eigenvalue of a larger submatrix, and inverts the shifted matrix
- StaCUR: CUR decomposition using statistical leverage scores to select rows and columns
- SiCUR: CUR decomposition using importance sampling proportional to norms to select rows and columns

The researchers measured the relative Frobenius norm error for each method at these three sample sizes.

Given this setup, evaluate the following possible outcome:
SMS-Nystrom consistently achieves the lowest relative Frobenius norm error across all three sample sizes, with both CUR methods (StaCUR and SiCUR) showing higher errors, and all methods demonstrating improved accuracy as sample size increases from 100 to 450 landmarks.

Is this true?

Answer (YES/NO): NO